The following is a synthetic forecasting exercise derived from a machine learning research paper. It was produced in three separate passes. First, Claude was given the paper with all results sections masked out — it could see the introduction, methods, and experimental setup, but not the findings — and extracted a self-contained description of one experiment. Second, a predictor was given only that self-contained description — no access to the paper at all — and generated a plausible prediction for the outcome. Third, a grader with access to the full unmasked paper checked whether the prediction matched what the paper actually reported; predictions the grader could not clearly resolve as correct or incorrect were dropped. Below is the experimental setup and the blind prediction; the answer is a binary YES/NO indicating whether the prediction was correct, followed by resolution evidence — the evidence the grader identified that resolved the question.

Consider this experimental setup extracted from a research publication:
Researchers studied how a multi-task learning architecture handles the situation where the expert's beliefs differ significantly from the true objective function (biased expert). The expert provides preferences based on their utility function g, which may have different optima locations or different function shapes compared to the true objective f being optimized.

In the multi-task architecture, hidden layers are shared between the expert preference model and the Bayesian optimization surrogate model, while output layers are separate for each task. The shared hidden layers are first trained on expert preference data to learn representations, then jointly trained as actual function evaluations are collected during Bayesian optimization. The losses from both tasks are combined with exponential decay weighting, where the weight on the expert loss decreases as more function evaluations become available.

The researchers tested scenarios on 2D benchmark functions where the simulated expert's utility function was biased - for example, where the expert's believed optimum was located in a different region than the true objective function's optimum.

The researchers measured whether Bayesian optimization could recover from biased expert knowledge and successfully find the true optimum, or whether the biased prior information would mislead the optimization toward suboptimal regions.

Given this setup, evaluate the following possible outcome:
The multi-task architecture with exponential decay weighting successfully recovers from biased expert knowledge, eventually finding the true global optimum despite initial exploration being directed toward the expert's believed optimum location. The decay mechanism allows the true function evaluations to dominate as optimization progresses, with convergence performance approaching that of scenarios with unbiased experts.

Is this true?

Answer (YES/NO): NO